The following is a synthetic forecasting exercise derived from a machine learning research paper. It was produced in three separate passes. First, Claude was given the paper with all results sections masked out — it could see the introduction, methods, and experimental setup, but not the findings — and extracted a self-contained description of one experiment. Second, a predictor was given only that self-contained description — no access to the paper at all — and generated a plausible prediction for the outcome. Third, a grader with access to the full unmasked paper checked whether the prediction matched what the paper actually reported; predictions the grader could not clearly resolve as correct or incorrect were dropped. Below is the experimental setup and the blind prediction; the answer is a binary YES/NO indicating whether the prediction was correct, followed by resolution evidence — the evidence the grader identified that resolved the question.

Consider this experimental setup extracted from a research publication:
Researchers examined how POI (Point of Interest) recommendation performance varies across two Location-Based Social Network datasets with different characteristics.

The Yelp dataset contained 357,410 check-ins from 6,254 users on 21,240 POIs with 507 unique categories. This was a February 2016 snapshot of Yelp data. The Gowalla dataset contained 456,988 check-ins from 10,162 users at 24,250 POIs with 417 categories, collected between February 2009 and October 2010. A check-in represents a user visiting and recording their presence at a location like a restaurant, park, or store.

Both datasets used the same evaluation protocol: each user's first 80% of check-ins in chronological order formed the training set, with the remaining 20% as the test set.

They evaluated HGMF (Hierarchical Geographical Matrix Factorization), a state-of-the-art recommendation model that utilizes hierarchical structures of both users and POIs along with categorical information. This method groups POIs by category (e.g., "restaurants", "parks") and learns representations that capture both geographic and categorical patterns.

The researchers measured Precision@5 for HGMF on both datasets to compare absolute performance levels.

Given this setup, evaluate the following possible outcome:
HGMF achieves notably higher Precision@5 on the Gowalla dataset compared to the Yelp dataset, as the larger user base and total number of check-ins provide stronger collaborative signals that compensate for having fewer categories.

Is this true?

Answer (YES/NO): YES